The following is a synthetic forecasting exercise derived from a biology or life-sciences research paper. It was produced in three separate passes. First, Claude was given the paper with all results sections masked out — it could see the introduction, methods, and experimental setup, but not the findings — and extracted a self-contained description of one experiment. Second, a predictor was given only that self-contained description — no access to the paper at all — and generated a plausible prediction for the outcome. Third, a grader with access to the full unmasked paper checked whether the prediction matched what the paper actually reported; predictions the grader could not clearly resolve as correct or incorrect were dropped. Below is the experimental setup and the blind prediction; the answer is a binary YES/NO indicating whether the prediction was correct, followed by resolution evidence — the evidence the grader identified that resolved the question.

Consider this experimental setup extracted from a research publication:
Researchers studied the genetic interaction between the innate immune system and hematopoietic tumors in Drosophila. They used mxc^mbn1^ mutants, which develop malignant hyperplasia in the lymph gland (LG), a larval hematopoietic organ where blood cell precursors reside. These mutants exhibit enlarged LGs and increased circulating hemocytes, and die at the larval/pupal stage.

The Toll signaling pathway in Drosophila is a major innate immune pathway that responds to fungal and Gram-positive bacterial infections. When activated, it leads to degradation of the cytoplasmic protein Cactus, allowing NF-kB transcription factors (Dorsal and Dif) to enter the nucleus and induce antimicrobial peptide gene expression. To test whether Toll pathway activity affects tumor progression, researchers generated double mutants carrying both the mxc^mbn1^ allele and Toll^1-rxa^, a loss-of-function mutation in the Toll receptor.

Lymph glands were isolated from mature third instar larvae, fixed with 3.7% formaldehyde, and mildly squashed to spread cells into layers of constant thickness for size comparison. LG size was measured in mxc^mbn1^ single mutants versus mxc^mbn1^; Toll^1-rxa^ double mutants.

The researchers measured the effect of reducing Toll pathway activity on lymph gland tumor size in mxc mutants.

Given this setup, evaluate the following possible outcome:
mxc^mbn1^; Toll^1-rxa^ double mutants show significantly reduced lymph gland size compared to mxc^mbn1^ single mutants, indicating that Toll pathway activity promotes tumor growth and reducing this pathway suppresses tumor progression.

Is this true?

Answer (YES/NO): NO